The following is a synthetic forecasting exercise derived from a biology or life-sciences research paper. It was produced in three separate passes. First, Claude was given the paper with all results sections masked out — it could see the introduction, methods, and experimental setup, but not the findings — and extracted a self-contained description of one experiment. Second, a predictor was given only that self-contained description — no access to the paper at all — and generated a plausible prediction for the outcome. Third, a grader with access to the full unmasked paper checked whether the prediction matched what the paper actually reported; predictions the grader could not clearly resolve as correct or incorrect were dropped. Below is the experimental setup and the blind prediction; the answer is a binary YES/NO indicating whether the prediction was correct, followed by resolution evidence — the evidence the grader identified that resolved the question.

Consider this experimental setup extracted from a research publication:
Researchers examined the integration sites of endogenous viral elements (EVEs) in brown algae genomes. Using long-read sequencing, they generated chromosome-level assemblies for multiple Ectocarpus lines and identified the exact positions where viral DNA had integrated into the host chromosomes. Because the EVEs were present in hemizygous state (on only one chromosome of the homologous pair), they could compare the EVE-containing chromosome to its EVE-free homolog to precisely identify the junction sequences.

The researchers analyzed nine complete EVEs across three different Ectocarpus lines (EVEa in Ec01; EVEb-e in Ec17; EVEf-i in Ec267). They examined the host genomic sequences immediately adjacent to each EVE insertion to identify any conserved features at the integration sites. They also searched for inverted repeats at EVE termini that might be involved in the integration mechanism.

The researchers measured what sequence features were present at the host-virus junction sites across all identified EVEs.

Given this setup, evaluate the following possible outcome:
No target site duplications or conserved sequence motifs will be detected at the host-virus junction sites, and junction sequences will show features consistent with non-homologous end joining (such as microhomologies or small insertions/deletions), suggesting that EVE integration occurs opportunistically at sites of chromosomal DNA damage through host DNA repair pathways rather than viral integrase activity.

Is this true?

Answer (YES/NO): NO